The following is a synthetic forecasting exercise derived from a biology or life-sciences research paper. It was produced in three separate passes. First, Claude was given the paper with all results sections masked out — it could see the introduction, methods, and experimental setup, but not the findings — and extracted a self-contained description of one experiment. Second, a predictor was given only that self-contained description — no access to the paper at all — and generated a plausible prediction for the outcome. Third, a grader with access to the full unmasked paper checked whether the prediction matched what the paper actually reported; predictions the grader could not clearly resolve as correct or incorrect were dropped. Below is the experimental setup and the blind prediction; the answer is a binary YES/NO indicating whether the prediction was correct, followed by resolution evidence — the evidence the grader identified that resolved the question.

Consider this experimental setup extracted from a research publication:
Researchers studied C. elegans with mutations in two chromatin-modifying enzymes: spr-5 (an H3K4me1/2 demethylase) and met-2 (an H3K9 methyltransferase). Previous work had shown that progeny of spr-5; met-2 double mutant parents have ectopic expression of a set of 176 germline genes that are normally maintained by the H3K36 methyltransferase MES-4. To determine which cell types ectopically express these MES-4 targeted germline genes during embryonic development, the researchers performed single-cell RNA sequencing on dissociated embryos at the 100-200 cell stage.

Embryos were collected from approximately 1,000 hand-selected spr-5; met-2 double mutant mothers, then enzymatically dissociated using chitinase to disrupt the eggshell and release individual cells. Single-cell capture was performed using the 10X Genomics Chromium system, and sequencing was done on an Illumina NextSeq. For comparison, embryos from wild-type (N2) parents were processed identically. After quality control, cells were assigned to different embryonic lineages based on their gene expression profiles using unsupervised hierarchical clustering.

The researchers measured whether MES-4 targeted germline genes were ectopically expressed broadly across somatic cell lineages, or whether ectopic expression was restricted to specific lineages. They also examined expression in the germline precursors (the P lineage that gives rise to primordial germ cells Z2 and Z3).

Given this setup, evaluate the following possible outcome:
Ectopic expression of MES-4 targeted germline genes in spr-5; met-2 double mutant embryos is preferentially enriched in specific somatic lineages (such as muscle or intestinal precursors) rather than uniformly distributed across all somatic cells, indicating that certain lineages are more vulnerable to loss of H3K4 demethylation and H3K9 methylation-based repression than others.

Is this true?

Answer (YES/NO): NO